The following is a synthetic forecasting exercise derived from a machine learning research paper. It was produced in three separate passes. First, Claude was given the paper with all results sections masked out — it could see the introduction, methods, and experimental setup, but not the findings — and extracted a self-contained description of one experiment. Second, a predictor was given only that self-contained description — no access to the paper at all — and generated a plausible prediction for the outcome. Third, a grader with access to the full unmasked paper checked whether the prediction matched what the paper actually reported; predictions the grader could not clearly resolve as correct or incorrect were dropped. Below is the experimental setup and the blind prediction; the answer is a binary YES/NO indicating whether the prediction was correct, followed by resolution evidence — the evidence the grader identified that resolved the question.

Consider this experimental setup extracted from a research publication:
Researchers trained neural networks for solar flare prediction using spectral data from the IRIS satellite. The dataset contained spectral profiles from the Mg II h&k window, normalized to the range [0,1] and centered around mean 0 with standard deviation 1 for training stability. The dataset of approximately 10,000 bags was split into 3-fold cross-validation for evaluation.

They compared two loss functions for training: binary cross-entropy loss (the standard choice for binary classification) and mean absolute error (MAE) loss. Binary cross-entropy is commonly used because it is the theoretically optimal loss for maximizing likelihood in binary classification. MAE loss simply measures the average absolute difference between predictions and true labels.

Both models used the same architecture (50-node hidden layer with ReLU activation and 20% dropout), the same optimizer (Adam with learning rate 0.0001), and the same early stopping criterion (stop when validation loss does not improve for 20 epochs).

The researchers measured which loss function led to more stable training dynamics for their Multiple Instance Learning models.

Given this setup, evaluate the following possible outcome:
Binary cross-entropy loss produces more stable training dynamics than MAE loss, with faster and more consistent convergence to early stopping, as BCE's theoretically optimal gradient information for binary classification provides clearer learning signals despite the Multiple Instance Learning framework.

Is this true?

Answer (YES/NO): NO